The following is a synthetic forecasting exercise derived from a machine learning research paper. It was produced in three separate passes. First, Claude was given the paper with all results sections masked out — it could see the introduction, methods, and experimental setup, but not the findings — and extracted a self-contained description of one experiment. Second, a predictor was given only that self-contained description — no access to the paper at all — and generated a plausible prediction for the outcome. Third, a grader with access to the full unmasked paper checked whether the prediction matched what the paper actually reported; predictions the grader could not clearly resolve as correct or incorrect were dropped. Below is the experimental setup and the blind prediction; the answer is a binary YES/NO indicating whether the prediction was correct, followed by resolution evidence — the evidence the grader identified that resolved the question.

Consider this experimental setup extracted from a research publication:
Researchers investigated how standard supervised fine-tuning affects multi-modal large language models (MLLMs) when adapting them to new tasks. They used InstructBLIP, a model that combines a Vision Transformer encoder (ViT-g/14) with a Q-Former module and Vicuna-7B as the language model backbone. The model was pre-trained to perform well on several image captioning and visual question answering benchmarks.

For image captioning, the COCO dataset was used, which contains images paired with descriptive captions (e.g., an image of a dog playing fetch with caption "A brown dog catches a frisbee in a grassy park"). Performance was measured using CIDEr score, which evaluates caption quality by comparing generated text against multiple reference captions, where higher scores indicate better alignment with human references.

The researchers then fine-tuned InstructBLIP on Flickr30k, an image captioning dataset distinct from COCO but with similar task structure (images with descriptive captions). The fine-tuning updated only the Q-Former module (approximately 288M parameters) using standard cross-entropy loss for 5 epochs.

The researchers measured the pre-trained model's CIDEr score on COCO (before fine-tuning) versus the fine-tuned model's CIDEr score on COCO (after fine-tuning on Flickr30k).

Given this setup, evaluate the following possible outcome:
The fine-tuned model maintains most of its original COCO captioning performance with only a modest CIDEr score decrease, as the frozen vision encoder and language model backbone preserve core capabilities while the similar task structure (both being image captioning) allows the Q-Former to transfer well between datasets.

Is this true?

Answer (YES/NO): NO